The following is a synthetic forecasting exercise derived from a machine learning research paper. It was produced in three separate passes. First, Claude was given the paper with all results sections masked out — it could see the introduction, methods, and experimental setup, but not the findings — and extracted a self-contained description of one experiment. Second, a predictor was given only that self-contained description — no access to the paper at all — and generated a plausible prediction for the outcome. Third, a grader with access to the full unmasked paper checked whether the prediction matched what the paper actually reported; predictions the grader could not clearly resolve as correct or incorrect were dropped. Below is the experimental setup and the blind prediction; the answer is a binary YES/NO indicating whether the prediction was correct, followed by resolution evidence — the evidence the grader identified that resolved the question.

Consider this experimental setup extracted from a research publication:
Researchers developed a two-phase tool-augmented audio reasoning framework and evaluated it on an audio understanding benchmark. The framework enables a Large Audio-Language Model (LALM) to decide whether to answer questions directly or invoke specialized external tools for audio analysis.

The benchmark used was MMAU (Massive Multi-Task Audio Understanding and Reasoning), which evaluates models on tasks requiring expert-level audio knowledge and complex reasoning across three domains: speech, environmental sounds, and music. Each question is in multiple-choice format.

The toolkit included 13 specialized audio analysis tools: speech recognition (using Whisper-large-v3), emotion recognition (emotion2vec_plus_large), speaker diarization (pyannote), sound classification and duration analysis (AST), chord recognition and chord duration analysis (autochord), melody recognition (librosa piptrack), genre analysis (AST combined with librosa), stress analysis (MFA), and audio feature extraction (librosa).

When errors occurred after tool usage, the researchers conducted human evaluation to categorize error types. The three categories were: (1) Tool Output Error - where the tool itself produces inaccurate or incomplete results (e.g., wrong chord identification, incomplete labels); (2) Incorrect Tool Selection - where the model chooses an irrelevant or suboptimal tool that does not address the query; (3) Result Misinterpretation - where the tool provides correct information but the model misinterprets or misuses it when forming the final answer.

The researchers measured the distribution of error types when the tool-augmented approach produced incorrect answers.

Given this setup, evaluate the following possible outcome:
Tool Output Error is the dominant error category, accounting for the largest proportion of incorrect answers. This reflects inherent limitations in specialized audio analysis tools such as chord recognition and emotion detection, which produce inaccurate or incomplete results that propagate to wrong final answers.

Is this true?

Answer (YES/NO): YES